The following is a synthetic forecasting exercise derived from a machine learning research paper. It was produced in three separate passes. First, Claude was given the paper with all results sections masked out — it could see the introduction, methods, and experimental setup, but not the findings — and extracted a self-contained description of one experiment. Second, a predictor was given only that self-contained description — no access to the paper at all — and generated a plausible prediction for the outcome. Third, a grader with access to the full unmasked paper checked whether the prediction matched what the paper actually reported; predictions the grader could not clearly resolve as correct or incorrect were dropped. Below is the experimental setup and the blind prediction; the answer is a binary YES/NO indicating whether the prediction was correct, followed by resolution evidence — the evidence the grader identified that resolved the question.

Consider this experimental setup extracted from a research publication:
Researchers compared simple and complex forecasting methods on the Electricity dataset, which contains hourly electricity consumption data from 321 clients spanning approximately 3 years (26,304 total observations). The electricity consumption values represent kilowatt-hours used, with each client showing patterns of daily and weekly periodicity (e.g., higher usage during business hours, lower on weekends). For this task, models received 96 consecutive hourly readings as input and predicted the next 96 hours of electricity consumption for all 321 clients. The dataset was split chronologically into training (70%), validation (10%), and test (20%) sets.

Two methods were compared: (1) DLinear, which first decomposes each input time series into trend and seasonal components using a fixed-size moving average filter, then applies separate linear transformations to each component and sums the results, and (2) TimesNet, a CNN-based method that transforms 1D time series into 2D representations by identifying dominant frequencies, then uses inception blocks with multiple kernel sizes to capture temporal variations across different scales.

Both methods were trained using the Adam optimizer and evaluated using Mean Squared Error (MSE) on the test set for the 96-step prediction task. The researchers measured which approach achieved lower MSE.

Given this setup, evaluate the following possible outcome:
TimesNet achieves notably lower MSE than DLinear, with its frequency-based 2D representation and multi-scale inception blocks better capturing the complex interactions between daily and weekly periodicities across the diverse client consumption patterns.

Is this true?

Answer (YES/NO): YES